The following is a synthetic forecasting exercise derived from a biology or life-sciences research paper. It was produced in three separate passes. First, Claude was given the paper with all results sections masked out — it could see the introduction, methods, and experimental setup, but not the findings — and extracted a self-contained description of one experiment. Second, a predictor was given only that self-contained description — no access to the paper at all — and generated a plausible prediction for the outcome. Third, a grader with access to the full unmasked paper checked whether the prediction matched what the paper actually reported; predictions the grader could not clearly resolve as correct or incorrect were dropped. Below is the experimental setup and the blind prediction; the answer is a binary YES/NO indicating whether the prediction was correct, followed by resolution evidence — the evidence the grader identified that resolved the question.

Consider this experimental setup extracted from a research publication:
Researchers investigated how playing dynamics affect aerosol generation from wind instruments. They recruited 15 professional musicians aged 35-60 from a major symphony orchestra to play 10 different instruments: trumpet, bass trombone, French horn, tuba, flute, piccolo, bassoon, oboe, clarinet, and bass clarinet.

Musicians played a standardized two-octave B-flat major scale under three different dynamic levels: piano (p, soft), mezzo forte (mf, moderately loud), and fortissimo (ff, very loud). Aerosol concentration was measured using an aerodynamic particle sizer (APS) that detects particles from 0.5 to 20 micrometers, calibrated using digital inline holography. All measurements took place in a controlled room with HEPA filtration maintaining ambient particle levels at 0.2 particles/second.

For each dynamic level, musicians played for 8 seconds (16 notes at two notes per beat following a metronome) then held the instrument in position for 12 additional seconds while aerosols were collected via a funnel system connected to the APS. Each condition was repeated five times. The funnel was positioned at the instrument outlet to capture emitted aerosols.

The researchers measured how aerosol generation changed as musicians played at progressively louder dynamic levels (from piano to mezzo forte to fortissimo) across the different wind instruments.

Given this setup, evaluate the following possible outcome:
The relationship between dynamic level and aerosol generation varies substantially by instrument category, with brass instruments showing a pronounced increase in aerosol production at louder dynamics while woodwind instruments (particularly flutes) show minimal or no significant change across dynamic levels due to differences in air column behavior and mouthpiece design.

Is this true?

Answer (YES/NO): NO